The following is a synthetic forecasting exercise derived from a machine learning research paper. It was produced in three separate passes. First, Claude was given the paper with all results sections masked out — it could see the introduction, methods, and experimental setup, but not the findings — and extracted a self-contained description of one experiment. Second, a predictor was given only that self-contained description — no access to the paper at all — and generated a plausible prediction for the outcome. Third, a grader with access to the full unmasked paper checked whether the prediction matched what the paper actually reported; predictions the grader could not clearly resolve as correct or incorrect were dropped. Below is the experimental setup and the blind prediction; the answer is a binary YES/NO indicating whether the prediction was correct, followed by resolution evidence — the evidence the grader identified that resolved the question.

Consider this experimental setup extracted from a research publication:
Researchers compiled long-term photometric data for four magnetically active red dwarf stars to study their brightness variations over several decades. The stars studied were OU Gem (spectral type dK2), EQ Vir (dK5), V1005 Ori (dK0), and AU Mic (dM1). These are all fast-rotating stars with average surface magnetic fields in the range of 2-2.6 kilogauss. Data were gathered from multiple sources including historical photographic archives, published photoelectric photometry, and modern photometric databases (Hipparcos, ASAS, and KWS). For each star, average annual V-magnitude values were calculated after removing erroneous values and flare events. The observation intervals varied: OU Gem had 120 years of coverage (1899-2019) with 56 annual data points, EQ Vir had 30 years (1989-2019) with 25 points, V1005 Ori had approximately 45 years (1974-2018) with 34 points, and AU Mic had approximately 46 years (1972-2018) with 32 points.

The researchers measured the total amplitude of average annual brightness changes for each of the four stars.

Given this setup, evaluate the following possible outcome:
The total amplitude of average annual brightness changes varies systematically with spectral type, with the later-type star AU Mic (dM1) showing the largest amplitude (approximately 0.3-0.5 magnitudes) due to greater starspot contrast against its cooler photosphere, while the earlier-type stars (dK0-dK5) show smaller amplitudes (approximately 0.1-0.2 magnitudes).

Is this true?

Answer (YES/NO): NO